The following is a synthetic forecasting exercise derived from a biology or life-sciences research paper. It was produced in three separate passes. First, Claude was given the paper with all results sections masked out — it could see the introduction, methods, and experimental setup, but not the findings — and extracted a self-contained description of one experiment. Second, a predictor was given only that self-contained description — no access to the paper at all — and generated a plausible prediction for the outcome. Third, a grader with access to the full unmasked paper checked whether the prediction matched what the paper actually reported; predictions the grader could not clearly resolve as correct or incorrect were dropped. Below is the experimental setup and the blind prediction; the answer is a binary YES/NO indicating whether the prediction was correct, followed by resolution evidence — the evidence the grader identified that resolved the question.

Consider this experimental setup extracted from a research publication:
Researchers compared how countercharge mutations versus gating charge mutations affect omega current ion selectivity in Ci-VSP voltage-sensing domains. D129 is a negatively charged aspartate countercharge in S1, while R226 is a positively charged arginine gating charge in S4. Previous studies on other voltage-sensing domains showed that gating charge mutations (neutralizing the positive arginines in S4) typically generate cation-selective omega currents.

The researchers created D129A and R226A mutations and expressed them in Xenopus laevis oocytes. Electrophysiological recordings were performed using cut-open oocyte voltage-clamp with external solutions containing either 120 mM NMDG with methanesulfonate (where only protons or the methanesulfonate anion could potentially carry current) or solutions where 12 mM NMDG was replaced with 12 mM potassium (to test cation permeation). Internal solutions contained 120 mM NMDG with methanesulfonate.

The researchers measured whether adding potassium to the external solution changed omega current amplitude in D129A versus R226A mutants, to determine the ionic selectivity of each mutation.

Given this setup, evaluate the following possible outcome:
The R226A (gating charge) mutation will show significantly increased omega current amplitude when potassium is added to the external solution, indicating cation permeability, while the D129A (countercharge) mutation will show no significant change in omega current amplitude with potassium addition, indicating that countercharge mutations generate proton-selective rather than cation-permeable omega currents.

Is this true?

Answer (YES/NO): NO